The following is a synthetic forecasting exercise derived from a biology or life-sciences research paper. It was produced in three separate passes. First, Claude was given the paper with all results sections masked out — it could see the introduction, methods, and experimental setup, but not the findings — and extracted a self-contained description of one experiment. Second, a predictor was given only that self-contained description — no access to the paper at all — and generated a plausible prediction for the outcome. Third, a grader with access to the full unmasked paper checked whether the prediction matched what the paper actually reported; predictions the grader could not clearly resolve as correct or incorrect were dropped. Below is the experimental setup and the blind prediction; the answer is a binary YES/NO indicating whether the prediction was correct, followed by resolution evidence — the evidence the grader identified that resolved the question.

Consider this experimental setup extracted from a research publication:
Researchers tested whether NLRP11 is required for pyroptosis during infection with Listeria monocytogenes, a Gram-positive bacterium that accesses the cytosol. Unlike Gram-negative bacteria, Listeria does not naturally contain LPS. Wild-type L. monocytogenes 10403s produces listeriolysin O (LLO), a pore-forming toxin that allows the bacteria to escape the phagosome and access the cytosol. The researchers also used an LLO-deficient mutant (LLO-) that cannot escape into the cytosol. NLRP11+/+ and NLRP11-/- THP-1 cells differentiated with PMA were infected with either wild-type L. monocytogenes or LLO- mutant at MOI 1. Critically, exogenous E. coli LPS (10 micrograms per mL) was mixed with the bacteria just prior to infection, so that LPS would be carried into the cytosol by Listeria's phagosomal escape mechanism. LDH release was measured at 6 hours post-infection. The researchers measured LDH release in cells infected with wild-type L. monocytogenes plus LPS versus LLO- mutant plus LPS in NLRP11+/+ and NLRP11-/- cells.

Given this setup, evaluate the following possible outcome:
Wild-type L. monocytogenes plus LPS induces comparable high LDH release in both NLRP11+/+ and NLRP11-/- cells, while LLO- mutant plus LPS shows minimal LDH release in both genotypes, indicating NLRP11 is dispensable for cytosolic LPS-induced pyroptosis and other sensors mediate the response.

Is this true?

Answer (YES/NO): NO